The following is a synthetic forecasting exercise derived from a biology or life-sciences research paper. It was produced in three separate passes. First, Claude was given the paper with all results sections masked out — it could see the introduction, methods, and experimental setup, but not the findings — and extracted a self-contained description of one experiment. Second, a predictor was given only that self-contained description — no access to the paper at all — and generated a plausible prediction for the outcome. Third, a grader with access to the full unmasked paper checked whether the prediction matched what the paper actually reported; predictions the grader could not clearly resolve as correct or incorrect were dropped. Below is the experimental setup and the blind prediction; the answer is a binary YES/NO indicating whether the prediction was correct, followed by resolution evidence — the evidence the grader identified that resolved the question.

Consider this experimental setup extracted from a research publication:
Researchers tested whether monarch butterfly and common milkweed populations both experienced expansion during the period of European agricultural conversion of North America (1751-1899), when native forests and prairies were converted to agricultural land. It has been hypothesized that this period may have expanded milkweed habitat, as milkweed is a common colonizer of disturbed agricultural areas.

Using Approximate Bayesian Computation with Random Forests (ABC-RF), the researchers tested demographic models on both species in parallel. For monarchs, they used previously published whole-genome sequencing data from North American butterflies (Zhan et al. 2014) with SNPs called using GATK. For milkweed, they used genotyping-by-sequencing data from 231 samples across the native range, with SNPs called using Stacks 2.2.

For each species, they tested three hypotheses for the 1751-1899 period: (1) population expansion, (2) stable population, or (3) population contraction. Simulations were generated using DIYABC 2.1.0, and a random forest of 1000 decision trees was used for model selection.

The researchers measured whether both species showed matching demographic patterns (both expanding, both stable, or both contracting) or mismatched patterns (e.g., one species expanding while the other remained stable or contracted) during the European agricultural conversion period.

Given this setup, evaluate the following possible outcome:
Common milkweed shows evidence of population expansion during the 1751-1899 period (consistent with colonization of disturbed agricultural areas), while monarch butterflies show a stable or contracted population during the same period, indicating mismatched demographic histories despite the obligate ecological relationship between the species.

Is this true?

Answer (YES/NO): NO